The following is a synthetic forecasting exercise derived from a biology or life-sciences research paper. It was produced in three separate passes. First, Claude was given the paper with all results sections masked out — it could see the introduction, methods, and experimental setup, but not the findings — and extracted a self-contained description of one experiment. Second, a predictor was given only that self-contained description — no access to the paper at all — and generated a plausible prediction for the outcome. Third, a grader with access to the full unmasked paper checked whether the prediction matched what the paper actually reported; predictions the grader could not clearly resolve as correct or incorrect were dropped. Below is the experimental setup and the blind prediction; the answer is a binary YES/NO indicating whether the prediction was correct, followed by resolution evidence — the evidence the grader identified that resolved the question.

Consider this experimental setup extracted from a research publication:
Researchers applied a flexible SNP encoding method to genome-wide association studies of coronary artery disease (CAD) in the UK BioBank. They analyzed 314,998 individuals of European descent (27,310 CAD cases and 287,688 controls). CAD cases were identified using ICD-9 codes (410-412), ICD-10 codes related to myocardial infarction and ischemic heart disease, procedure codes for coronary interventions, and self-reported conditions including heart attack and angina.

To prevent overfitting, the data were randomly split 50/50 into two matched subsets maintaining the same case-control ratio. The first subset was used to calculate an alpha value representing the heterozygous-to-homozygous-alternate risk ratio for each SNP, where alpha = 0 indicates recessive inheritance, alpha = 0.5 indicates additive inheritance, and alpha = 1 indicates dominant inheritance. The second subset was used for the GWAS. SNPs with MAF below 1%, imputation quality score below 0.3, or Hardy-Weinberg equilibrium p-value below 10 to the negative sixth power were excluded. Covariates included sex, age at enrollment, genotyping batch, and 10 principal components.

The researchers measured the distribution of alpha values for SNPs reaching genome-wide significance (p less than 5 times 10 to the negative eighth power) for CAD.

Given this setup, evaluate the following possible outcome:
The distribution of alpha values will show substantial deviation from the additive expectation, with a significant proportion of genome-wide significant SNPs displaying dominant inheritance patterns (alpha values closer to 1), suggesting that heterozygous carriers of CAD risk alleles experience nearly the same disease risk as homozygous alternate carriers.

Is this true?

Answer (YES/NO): NO